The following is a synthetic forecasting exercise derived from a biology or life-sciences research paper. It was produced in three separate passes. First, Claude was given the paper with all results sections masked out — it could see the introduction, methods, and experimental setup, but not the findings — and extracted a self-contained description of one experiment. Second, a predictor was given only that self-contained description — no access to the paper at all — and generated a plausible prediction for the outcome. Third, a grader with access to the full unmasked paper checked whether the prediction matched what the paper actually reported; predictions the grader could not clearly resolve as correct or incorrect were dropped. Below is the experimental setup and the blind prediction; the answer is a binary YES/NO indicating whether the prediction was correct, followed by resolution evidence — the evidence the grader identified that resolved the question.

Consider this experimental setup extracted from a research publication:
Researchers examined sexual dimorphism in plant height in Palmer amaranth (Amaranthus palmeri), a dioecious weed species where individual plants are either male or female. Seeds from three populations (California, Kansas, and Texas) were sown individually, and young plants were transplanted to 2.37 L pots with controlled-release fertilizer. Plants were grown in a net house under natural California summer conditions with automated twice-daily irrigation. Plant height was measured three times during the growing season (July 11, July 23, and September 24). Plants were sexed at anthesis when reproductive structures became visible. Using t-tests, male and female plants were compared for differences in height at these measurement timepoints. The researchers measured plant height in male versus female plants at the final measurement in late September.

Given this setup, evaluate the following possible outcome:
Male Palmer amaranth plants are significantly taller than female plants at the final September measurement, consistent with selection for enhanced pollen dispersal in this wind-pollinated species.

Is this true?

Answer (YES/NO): NO